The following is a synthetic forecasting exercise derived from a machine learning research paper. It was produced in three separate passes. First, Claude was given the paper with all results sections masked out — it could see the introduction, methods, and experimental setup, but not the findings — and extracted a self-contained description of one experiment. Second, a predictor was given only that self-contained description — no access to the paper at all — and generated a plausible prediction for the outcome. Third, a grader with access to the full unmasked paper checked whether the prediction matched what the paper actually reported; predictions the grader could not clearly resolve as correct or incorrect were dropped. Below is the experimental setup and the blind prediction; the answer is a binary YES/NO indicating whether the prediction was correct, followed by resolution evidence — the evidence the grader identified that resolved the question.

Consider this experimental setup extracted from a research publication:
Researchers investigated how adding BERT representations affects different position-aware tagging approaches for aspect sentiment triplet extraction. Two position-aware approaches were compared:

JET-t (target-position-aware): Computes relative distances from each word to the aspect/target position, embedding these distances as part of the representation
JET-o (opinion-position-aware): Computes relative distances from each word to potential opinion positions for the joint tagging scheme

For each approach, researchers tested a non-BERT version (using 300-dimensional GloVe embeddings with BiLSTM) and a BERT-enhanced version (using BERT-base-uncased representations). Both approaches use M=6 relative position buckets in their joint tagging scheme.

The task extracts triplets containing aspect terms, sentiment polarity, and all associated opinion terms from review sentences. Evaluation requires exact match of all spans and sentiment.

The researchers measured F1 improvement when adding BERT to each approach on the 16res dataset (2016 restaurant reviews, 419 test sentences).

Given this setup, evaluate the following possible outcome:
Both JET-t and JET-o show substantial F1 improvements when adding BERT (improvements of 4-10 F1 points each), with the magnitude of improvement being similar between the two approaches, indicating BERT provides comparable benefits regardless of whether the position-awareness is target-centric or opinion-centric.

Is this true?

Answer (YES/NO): NO